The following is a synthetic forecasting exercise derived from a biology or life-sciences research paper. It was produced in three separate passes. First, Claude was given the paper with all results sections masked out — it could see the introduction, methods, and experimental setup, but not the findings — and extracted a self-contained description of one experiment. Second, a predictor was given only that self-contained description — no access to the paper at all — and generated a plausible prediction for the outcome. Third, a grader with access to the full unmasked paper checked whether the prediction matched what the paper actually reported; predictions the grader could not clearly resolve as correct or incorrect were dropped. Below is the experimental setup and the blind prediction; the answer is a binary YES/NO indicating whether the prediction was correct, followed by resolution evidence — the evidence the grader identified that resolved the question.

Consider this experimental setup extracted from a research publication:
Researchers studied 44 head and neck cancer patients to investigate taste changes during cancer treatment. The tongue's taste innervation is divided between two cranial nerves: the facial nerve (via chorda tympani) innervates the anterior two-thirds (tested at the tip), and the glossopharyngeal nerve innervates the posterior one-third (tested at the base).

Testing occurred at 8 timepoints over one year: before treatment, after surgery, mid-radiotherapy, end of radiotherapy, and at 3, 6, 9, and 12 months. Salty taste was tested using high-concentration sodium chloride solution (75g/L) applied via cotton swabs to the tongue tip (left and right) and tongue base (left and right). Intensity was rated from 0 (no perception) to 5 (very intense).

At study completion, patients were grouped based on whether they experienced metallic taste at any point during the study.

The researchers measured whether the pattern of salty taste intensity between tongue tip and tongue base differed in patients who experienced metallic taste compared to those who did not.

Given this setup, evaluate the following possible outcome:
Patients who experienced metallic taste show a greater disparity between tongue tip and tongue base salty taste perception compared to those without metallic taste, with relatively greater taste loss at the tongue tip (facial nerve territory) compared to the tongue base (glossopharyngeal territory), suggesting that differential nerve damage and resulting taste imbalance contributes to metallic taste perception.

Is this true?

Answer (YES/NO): NO